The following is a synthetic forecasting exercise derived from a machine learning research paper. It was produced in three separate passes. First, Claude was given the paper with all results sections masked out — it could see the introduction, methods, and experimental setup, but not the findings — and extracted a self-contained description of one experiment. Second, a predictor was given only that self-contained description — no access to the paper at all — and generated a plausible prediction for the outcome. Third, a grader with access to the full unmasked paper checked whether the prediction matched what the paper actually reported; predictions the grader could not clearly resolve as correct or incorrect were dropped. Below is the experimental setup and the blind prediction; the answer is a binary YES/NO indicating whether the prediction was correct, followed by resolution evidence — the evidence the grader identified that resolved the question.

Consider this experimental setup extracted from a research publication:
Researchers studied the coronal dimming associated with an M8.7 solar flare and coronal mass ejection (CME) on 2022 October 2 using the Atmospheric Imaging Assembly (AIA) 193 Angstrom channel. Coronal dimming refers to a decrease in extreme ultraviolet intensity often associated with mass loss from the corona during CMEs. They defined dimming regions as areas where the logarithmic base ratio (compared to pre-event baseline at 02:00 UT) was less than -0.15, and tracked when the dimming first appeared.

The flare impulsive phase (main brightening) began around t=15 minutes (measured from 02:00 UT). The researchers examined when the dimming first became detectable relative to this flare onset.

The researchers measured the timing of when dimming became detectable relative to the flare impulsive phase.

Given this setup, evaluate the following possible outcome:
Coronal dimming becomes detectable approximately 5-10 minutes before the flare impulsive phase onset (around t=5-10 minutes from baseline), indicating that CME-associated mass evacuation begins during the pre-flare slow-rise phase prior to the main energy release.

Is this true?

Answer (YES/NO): YES